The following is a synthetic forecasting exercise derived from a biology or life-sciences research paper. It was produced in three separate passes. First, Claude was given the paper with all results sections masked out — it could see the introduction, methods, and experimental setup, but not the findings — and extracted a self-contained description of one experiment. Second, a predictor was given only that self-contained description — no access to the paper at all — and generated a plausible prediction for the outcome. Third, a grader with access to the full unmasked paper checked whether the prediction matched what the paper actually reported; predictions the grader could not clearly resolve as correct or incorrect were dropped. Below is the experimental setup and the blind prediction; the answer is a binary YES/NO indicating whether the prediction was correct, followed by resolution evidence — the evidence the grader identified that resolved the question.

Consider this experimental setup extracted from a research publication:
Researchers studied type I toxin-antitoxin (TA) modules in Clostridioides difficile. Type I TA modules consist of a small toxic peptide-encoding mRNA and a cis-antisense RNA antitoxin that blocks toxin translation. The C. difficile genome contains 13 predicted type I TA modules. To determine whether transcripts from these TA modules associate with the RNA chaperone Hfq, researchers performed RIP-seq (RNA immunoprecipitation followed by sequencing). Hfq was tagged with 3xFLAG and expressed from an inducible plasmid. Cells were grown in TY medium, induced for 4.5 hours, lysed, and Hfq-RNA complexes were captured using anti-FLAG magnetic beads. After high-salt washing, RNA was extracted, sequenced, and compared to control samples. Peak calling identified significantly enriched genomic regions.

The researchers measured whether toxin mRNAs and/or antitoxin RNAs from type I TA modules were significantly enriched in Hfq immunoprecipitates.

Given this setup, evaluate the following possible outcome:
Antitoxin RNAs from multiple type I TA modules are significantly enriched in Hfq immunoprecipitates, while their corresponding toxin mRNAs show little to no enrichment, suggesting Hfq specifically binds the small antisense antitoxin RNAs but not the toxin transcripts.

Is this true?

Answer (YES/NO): NO